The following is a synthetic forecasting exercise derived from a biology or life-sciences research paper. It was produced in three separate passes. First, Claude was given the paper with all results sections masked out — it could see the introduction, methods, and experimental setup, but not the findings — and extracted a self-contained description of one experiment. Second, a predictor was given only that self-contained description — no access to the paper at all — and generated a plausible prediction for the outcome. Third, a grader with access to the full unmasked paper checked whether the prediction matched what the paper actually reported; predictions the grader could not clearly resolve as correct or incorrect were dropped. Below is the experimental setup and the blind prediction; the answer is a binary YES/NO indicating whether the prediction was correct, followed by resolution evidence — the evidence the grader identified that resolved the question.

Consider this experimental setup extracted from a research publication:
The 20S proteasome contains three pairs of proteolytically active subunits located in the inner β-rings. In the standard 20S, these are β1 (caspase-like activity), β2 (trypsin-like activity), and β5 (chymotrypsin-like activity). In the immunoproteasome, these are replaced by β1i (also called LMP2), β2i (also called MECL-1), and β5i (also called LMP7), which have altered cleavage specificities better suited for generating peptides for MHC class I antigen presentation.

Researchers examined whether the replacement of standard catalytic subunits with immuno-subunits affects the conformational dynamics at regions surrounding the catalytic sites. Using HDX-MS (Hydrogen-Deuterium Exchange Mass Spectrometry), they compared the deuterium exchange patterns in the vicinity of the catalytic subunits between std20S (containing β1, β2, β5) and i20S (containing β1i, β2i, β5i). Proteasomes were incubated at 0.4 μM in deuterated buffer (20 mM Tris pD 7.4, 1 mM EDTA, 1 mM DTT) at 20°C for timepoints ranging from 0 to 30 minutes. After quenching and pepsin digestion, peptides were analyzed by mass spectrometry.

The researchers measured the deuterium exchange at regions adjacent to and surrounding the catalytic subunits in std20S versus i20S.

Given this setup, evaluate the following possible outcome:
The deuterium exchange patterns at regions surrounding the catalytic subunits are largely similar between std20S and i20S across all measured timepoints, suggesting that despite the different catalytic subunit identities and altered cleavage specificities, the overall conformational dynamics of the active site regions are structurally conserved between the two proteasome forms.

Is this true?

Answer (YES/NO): NO